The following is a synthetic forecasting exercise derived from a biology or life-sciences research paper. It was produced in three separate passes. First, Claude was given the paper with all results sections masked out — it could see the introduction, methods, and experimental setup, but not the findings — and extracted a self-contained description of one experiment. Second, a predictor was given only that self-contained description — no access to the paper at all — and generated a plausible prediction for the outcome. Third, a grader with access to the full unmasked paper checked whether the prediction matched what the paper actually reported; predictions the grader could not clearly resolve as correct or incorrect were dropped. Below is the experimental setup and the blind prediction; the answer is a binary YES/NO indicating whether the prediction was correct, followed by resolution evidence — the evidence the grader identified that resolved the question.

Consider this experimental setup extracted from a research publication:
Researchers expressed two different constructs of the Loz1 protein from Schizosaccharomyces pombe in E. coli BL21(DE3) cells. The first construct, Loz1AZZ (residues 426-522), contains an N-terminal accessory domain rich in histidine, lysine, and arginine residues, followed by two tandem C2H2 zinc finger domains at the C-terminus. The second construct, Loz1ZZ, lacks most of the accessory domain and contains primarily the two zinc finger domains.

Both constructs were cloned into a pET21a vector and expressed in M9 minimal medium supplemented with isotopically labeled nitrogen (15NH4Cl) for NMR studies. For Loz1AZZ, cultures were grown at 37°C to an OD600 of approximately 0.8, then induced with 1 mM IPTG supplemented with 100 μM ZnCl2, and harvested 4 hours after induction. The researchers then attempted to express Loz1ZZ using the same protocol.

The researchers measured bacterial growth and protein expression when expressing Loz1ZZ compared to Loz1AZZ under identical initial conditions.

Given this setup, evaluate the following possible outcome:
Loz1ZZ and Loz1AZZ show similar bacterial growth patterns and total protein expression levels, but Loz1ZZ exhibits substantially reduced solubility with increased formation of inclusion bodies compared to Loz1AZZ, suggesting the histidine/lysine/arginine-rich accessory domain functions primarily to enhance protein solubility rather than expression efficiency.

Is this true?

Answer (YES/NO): NO